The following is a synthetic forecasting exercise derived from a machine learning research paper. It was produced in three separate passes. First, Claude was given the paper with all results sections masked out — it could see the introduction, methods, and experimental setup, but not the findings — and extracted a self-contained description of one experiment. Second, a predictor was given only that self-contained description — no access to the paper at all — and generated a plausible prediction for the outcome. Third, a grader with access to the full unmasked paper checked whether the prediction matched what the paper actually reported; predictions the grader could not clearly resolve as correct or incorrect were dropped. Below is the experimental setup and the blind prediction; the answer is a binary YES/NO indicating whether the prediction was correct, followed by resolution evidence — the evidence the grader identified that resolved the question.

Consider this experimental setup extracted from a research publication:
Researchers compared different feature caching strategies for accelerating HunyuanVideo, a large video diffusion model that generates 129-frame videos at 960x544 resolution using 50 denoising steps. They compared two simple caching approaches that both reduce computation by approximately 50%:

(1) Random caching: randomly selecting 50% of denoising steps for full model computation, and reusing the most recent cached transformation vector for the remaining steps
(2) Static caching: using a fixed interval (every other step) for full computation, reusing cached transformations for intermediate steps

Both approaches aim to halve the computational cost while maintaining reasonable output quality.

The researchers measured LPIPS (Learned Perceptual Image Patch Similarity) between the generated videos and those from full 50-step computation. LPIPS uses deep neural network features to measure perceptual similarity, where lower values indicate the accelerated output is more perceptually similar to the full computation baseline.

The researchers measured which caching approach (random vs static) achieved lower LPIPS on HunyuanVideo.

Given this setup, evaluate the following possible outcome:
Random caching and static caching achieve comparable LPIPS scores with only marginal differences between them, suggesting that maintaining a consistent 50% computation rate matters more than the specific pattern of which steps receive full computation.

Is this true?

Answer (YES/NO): YES